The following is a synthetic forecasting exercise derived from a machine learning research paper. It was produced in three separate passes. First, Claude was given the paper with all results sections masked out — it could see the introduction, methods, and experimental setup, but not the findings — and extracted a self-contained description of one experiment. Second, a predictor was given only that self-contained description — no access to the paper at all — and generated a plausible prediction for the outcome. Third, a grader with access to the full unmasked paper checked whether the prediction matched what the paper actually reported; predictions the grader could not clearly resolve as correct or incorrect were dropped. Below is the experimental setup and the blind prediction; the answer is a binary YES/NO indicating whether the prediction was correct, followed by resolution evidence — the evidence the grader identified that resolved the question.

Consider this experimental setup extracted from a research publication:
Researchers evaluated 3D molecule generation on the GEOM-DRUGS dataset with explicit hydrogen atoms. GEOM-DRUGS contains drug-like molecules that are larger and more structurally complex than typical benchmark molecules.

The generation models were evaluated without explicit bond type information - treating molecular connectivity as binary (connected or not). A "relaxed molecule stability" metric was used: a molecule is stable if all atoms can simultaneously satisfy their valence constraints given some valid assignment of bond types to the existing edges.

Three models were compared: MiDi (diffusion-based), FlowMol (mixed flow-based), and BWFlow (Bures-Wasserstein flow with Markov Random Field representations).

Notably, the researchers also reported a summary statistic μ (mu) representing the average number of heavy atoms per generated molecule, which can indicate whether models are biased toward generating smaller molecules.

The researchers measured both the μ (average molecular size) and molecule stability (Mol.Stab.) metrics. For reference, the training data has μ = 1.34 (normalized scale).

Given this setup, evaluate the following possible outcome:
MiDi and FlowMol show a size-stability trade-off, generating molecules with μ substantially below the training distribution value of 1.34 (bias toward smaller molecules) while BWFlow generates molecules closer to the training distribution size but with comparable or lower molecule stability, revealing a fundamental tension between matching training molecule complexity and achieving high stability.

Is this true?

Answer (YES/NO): NO